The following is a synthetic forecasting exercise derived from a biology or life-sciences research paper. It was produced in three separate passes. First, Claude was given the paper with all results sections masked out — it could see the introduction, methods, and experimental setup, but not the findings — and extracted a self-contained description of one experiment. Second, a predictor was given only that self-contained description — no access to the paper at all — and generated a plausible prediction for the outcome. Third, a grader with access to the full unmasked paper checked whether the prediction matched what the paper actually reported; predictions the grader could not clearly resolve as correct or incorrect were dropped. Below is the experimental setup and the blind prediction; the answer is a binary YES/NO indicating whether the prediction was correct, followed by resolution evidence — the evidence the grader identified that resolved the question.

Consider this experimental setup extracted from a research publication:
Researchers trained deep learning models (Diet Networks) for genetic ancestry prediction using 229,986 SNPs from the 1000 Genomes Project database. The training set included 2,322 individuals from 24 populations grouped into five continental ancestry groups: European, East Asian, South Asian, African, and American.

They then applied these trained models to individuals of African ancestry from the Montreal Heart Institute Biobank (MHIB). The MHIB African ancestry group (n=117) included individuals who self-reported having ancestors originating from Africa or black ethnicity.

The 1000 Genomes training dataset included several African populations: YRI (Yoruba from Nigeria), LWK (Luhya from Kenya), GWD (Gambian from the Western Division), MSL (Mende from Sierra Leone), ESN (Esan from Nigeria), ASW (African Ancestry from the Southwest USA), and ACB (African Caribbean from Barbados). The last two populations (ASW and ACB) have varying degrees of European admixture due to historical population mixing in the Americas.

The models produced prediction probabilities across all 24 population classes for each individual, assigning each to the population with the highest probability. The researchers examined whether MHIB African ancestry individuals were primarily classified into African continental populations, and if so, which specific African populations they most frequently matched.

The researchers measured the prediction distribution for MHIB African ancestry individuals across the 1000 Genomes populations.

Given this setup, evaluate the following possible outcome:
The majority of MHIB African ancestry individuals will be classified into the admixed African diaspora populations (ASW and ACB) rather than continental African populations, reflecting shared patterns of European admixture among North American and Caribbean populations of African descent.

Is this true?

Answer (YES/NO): NO